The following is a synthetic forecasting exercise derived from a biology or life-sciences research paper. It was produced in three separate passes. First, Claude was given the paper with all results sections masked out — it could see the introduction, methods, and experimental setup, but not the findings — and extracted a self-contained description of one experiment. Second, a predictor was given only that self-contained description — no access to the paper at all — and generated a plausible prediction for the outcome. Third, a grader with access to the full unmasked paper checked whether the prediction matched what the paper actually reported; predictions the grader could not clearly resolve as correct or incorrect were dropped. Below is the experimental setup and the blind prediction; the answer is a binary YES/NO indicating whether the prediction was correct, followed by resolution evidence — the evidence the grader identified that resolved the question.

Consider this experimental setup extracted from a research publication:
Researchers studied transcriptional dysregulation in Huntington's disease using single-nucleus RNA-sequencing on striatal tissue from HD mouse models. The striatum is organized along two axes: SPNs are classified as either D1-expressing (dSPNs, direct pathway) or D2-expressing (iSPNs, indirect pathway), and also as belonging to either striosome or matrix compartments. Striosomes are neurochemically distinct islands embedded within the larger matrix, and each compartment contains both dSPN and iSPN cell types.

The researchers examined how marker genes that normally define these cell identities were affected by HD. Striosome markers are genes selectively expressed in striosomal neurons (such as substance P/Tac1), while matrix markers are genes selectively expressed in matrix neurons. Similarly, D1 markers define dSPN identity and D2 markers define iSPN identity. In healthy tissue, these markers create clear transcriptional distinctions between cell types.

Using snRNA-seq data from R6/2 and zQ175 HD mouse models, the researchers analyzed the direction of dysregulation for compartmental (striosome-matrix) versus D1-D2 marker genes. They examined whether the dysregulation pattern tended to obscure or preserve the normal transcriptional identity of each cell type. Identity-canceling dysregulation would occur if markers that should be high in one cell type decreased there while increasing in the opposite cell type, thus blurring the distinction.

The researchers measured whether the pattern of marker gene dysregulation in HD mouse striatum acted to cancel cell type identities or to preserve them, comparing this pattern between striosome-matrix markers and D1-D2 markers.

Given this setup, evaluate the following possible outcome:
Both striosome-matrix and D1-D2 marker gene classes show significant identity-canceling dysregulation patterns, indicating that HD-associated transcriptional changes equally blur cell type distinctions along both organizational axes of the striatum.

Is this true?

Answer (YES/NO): NO